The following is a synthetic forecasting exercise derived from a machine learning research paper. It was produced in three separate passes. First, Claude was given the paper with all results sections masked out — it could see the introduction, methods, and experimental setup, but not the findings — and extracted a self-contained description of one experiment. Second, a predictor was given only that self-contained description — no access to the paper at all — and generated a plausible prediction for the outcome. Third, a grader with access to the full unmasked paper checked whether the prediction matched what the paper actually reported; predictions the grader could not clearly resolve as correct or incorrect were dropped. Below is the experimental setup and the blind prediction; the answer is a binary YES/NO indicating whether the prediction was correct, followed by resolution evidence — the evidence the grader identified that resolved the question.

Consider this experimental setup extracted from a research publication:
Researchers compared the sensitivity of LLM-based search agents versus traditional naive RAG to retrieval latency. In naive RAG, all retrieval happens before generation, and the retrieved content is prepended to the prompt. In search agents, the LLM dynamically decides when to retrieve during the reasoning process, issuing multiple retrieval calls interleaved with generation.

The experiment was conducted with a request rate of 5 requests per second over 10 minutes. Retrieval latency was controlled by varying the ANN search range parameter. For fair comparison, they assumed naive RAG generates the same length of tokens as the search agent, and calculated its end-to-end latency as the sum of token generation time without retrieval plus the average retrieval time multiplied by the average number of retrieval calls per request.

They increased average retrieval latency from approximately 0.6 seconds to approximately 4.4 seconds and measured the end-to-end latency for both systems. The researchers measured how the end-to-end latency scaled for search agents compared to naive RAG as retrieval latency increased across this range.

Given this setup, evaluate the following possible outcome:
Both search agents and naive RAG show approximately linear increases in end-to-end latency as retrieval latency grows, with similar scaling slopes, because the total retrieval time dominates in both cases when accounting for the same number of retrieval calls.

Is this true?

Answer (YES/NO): NO